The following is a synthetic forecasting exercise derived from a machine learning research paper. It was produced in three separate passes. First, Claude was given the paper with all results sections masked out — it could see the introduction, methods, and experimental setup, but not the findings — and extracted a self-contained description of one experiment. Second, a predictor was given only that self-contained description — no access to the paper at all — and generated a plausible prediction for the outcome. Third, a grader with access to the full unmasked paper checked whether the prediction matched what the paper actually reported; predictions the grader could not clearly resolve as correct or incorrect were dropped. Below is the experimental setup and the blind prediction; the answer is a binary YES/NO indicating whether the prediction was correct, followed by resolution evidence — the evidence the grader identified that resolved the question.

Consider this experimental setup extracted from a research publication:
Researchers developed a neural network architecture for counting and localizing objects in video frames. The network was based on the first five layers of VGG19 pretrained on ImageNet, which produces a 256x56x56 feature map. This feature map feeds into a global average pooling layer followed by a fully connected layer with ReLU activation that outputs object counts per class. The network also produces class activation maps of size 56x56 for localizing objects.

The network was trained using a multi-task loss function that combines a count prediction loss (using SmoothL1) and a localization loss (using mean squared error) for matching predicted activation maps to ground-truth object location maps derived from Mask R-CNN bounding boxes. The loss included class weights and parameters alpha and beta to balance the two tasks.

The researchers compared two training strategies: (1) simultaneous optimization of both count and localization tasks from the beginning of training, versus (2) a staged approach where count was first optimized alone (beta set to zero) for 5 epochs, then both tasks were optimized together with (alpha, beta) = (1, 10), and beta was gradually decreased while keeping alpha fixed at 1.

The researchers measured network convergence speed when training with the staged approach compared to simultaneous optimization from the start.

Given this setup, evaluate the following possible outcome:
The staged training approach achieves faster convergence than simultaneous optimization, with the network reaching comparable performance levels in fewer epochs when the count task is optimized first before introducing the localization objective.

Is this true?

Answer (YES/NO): YES